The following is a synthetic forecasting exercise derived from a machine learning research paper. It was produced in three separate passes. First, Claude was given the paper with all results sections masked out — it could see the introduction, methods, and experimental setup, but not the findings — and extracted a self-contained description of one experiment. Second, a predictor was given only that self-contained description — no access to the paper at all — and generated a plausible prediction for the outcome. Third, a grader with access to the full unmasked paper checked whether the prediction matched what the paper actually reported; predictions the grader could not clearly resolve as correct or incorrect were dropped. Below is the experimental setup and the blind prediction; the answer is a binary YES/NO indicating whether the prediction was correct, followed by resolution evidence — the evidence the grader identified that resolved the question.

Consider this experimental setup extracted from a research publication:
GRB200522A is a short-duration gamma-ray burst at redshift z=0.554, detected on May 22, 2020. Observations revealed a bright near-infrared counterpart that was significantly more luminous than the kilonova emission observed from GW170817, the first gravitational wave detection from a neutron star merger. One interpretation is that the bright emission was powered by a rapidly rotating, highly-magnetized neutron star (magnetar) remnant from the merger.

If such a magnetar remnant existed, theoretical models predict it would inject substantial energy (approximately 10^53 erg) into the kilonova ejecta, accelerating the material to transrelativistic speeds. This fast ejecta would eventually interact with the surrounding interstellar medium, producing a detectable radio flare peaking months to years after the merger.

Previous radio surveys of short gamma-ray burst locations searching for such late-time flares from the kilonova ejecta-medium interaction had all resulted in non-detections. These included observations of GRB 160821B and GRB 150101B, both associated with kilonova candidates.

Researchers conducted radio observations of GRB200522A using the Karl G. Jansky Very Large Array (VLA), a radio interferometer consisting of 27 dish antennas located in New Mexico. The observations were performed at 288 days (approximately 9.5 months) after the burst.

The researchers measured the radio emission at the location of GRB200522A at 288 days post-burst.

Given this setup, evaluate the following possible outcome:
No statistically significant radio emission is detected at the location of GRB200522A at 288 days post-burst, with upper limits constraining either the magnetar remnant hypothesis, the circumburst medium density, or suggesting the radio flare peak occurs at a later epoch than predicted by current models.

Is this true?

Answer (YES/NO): YES